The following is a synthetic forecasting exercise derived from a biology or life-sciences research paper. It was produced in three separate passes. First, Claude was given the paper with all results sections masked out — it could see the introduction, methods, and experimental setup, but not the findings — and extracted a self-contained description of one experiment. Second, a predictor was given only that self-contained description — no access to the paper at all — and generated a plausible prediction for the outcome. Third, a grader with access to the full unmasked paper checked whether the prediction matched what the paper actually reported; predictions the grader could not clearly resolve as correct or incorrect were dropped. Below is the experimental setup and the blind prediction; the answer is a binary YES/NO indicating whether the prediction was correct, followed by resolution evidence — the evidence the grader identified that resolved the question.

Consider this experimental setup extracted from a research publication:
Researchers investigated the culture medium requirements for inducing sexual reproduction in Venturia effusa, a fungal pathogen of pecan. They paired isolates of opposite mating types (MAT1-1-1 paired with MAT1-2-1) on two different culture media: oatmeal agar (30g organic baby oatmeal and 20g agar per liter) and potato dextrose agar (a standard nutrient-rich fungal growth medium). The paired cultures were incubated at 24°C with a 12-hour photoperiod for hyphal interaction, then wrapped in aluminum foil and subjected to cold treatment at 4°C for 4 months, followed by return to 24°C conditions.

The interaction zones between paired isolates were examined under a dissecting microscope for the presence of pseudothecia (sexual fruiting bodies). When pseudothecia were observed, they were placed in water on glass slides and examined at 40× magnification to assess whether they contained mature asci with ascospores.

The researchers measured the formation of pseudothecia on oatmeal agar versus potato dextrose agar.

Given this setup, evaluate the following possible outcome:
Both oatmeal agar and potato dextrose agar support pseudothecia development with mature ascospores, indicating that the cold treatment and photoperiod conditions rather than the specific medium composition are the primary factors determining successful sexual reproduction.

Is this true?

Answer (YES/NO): NO